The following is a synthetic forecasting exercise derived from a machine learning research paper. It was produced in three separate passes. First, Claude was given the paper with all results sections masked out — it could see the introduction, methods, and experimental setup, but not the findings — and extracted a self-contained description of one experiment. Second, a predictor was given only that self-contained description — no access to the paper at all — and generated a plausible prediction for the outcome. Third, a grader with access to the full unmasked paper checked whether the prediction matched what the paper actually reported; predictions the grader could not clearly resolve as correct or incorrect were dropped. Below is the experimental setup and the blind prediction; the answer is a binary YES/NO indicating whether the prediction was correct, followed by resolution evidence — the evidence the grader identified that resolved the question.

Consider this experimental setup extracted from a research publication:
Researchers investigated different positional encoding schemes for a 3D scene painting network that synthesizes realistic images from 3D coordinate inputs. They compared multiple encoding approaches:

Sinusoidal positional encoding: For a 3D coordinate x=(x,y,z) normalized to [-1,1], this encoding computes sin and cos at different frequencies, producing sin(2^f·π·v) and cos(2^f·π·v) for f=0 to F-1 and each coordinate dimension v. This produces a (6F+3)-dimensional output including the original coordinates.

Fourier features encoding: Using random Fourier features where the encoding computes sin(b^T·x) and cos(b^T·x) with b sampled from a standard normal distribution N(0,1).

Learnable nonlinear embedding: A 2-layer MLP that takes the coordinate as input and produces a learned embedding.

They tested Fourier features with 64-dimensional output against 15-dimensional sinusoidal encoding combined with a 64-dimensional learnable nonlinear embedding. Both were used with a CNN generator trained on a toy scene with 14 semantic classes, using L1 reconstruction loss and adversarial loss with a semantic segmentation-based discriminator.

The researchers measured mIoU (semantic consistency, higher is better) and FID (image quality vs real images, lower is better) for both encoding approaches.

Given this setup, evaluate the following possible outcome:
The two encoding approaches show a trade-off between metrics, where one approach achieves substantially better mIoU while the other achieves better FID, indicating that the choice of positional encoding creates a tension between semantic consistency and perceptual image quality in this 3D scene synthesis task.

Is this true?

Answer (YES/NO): NO